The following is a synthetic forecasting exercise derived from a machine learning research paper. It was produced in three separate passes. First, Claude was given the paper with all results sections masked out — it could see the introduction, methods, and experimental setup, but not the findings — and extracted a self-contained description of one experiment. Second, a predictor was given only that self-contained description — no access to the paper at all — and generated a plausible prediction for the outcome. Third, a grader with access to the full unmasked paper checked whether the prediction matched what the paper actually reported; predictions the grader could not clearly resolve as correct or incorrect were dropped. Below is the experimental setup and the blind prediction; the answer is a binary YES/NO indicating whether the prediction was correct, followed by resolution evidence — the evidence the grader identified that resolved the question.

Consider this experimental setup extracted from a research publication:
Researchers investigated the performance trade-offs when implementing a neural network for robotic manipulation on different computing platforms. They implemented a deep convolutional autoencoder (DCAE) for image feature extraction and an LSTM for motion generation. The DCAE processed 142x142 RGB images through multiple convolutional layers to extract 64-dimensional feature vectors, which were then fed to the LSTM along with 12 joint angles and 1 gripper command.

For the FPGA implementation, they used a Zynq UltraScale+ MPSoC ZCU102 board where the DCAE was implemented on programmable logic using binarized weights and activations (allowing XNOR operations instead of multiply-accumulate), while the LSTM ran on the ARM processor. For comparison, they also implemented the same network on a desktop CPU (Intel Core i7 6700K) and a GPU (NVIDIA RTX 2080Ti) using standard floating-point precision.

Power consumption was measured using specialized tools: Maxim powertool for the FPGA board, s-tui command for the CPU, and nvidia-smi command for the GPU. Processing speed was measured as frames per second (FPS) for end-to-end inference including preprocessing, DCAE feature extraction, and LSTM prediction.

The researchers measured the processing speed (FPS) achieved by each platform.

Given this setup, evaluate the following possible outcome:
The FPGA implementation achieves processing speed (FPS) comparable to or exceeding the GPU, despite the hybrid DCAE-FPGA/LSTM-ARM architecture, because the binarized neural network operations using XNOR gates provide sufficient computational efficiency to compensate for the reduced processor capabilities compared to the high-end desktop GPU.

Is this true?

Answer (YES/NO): NO